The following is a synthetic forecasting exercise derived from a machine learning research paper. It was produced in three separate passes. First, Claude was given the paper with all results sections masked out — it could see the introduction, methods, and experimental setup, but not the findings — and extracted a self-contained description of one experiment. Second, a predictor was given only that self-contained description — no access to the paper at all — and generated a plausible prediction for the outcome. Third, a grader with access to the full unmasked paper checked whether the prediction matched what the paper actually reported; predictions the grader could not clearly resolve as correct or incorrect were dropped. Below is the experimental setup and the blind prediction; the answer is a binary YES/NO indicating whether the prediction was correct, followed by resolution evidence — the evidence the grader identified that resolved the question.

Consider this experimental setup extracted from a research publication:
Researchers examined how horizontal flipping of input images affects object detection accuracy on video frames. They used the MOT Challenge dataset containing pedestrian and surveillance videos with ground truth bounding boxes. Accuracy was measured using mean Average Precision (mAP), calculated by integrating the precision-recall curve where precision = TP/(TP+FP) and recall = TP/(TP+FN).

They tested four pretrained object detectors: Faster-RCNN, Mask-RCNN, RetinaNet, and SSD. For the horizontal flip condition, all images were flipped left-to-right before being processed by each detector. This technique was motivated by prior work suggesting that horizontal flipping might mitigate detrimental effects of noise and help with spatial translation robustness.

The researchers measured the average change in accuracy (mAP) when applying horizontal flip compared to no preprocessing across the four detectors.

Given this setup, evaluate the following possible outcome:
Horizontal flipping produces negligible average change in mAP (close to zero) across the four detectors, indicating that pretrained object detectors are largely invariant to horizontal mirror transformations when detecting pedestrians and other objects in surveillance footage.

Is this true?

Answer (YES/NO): NO